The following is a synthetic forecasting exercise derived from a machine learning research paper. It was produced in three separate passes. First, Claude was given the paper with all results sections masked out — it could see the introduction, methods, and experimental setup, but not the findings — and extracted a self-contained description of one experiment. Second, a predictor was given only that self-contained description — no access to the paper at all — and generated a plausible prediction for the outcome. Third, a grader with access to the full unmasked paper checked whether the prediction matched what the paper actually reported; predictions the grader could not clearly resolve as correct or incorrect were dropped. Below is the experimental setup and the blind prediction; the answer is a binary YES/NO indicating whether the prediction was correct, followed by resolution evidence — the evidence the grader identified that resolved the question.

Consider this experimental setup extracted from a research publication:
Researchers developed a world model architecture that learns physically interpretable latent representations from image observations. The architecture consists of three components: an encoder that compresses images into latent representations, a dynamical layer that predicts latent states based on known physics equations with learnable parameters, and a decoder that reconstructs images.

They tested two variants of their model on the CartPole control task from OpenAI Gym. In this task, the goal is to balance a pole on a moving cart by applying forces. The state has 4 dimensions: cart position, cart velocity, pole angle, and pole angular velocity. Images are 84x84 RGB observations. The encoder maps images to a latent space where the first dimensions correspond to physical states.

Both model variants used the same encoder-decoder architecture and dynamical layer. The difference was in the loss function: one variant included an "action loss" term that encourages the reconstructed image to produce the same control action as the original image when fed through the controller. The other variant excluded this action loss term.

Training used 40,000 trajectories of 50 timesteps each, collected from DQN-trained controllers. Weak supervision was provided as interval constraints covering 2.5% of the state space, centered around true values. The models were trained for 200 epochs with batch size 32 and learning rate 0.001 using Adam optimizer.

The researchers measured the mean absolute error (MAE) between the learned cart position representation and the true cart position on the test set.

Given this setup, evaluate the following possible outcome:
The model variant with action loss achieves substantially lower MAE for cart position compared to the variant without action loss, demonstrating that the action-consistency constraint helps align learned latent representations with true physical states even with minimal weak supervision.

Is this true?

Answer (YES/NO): NO